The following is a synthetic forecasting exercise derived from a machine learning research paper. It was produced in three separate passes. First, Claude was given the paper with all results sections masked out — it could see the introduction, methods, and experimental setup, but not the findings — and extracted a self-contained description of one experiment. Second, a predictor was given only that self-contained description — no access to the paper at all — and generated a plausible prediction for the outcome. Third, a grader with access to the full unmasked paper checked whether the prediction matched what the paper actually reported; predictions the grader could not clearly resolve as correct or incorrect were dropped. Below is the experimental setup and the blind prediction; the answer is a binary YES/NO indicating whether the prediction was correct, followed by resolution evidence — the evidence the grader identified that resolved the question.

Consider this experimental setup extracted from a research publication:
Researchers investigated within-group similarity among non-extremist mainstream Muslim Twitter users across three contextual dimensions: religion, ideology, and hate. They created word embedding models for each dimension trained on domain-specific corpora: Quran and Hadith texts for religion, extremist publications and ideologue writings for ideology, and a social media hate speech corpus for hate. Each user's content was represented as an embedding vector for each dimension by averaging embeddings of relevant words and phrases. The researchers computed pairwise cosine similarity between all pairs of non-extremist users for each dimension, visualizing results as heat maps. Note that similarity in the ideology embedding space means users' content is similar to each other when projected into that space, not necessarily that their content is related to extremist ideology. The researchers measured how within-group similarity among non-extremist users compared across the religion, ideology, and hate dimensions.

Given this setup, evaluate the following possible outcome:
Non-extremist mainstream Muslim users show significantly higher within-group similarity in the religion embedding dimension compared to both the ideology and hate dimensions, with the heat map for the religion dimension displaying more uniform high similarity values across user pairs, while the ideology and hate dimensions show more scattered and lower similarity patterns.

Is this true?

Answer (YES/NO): NO